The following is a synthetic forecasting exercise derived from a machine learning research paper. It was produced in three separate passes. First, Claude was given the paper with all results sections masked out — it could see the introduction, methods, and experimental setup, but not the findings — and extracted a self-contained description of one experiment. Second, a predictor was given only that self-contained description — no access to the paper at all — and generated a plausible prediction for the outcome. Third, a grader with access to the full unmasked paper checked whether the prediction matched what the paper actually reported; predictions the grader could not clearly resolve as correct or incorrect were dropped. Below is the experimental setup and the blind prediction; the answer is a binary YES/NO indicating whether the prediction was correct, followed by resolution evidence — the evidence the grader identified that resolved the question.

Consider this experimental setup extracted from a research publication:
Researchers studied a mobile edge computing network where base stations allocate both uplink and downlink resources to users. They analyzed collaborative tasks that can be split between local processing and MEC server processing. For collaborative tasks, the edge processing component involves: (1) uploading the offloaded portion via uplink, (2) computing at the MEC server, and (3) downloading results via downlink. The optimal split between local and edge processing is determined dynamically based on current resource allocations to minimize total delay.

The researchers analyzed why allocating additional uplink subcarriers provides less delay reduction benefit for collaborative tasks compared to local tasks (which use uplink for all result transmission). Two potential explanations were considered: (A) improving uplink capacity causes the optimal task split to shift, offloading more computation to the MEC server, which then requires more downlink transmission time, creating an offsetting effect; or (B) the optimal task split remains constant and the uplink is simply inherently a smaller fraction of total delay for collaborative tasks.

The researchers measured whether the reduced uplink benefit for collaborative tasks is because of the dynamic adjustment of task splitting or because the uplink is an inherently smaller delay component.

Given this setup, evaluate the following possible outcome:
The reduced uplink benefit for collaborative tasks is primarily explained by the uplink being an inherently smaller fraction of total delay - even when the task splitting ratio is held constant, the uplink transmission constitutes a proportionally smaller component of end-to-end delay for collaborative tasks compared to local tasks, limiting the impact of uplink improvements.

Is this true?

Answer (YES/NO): NO